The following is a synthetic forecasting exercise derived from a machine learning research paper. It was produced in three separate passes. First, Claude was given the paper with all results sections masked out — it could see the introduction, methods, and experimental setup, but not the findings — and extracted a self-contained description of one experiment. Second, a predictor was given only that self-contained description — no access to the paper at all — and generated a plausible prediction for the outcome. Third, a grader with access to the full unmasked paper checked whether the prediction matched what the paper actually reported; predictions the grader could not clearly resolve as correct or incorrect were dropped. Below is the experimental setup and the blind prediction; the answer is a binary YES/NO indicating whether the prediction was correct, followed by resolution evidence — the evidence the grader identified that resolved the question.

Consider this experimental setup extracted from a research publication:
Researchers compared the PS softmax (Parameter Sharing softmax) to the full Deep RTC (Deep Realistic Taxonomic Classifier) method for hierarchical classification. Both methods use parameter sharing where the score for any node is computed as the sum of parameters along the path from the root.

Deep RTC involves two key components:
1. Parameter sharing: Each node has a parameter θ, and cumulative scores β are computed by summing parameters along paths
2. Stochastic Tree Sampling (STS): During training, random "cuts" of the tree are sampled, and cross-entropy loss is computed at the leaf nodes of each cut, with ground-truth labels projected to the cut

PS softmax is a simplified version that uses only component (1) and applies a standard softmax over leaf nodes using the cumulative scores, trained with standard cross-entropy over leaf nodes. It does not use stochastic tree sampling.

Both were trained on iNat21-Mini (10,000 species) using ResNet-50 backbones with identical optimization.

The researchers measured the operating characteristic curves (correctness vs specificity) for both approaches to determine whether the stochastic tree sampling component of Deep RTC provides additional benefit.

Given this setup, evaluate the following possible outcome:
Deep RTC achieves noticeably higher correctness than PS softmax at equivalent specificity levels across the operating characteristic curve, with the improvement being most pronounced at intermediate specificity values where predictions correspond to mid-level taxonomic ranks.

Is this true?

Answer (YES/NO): NO